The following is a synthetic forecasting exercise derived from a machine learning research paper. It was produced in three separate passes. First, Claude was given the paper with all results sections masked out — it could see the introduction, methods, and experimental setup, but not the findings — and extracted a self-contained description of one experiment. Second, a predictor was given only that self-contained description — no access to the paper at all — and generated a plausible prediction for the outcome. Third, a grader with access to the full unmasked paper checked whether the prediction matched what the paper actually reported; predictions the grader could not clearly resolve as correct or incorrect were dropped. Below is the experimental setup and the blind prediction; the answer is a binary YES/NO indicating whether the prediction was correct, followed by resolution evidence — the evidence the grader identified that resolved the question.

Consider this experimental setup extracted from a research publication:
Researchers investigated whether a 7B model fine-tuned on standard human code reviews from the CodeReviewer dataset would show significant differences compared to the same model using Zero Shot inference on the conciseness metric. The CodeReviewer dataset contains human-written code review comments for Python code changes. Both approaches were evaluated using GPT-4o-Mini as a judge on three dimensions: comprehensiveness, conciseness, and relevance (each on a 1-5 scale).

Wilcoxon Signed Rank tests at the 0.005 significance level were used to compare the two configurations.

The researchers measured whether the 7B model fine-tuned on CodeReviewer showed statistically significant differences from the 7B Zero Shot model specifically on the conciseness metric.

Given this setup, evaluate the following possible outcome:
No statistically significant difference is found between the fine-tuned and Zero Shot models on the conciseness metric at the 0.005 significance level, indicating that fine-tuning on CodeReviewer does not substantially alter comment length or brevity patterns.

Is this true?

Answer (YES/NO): NO